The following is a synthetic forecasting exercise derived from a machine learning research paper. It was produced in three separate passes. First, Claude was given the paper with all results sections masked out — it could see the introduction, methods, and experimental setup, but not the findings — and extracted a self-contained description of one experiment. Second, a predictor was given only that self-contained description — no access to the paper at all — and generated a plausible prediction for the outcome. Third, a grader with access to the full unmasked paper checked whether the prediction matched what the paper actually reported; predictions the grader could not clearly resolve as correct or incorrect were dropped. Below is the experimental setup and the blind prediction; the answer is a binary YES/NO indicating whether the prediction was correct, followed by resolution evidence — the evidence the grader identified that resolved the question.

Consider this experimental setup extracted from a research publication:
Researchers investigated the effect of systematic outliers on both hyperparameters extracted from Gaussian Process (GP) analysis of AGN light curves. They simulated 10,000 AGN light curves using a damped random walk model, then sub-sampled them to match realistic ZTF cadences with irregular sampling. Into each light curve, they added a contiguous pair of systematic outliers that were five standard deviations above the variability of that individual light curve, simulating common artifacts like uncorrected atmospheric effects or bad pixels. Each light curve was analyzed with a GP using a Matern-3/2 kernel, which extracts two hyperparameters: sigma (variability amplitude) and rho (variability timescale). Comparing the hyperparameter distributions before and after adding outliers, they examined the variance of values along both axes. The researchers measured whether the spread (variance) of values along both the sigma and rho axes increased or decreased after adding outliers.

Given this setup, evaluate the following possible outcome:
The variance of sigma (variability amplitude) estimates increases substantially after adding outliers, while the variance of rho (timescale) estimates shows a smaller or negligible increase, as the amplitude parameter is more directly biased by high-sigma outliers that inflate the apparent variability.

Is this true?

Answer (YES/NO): NO